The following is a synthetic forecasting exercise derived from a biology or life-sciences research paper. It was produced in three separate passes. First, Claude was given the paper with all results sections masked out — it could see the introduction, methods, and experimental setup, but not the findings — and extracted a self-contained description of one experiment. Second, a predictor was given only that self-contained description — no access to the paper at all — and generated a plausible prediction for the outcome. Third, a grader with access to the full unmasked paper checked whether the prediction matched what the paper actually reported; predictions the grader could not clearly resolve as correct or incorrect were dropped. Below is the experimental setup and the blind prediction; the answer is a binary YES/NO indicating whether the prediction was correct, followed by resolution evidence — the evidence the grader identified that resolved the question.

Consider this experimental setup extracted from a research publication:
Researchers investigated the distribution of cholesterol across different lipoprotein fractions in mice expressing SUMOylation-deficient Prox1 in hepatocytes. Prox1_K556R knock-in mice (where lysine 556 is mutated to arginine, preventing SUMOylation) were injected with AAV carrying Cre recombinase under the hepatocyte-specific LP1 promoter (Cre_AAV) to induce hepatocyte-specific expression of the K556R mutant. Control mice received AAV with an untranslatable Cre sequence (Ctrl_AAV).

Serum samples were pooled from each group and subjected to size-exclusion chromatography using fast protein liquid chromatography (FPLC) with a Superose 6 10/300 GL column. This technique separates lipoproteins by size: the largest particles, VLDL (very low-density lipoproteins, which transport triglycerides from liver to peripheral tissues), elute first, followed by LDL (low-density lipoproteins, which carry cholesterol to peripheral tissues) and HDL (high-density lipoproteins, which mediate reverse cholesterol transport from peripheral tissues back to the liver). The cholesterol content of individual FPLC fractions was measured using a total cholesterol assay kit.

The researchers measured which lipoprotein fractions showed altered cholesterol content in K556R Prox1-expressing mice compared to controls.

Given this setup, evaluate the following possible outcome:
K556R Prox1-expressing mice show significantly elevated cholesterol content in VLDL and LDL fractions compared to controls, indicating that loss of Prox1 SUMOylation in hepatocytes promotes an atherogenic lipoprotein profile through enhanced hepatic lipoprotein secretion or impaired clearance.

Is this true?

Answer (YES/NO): NO